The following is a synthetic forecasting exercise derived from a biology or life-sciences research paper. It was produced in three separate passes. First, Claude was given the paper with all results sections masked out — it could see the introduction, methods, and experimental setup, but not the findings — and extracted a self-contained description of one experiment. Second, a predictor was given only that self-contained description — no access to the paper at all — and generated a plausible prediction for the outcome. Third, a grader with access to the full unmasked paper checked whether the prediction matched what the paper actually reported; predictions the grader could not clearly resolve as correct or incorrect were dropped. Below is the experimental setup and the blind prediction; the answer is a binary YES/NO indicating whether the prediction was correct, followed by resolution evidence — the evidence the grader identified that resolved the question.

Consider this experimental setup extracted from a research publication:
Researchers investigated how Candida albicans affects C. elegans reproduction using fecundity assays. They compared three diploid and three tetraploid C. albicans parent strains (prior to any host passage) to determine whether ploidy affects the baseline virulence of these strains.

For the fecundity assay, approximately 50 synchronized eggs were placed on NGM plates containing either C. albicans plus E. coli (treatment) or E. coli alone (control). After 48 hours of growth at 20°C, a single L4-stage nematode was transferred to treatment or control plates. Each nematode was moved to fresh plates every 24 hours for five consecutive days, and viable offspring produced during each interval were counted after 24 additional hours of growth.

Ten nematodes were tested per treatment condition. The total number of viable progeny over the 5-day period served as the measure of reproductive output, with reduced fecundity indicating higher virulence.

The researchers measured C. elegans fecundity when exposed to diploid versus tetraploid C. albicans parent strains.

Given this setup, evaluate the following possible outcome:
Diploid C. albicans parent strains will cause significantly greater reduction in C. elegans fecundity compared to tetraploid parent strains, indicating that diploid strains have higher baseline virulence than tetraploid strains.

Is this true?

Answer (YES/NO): NO